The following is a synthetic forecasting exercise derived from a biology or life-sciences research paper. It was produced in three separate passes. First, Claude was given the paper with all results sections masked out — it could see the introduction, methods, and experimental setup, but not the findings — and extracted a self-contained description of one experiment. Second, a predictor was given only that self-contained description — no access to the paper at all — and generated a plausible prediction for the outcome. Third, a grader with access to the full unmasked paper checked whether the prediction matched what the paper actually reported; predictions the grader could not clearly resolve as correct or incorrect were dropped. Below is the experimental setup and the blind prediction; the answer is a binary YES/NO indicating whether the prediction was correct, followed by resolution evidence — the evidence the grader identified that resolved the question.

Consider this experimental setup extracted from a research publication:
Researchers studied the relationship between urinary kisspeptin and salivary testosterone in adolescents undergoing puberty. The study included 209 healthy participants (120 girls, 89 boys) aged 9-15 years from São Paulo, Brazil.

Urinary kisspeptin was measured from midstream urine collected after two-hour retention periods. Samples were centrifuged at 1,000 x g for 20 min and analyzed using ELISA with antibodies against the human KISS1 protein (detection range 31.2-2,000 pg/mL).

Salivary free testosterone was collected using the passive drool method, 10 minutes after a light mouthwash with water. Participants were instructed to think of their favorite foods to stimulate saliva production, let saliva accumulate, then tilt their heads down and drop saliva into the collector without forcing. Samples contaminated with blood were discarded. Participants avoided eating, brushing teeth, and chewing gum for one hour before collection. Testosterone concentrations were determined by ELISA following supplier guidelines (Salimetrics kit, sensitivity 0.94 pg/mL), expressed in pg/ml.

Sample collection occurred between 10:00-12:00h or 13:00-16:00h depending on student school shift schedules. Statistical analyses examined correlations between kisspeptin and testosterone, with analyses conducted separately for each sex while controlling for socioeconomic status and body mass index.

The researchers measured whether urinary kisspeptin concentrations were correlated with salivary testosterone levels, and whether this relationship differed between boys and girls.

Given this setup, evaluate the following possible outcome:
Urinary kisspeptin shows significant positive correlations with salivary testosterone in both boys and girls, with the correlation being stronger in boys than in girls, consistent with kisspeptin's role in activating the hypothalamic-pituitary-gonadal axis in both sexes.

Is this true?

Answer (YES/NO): NO